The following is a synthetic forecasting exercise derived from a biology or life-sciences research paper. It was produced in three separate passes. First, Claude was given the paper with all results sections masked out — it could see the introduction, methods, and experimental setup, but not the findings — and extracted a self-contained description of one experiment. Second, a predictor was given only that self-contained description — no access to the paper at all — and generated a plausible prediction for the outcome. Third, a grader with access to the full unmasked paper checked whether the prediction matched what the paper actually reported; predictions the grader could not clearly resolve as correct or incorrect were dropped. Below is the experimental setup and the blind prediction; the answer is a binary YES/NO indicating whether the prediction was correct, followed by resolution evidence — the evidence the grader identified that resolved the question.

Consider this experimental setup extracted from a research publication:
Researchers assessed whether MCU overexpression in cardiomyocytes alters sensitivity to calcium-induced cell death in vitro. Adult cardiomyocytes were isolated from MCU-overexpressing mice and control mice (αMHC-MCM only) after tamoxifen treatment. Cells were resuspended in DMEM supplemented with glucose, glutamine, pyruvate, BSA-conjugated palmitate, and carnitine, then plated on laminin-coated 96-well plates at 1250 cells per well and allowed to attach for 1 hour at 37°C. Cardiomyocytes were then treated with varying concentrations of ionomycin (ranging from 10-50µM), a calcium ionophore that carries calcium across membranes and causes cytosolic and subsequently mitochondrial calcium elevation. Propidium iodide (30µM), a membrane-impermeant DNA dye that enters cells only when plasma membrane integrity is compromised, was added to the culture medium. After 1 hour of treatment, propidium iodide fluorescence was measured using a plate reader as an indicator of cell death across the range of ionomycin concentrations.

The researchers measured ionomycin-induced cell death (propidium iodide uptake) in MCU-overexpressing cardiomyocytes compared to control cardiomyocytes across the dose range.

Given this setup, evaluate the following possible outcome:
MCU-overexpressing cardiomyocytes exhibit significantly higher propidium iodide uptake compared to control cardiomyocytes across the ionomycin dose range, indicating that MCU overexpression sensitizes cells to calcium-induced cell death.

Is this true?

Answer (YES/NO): YES